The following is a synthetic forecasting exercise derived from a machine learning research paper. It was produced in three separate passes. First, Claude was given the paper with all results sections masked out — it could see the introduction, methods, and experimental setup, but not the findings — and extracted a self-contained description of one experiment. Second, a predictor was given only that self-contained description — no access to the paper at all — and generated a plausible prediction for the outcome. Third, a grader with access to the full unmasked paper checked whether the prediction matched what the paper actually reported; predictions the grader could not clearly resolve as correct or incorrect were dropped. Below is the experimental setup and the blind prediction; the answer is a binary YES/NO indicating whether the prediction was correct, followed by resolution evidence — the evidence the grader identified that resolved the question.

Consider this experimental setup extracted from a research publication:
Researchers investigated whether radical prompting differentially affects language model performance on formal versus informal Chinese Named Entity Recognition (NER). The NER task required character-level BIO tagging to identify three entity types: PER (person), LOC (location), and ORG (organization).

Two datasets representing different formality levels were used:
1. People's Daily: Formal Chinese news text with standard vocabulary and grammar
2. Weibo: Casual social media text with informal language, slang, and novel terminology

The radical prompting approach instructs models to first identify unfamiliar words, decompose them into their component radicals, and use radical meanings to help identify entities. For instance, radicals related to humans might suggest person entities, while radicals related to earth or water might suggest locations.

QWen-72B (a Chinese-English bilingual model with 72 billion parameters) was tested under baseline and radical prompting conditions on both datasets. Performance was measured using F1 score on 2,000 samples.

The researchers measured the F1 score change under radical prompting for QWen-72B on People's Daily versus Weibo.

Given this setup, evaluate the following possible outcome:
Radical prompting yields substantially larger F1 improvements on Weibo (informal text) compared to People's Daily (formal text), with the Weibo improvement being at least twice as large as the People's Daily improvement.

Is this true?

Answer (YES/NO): NO